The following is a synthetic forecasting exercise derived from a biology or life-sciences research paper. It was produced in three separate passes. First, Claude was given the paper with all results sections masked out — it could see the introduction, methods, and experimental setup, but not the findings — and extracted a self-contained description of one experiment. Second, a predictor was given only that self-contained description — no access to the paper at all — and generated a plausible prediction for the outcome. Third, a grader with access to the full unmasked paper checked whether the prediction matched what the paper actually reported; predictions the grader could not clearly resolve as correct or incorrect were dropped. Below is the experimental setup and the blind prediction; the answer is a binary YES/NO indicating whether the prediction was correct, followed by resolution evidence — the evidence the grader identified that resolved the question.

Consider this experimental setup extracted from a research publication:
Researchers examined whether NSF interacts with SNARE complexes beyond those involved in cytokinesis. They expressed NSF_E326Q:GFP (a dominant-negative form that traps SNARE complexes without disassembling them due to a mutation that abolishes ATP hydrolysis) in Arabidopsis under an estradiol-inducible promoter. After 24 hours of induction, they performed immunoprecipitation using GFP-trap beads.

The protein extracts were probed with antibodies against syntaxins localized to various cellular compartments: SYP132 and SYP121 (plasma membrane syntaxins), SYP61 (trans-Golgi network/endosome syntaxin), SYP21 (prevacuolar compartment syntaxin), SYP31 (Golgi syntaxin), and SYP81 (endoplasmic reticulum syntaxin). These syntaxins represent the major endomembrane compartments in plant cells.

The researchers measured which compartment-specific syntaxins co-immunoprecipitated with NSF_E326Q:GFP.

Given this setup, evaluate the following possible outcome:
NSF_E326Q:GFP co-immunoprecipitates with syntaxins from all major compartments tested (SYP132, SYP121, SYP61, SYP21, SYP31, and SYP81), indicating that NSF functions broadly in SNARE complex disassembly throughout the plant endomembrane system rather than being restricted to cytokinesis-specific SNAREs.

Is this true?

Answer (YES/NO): NO